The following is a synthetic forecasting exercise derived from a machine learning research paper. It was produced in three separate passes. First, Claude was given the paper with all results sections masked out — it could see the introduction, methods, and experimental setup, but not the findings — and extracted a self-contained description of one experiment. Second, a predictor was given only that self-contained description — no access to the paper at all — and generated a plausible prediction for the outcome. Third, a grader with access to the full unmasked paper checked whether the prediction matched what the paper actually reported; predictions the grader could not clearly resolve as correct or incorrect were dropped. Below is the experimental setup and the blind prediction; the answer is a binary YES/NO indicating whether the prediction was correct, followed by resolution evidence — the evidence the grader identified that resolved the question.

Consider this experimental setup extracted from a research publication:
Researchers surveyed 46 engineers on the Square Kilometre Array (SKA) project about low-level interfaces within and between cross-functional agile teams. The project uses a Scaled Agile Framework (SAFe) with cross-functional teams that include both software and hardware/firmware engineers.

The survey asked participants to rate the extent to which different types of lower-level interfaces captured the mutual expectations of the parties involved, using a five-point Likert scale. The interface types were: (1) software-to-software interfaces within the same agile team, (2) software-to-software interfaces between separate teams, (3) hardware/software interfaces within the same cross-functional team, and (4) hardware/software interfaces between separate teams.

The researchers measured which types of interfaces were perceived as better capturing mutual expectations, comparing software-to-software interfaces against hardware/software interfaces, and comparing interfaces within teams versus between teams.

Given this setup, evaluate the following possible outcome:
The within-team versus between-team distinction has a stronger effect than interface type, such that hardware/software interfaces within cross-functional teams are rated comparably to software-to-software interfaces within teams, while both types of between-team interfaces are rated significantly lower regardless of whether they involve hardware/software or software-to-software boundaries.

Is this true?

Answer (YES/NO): NO